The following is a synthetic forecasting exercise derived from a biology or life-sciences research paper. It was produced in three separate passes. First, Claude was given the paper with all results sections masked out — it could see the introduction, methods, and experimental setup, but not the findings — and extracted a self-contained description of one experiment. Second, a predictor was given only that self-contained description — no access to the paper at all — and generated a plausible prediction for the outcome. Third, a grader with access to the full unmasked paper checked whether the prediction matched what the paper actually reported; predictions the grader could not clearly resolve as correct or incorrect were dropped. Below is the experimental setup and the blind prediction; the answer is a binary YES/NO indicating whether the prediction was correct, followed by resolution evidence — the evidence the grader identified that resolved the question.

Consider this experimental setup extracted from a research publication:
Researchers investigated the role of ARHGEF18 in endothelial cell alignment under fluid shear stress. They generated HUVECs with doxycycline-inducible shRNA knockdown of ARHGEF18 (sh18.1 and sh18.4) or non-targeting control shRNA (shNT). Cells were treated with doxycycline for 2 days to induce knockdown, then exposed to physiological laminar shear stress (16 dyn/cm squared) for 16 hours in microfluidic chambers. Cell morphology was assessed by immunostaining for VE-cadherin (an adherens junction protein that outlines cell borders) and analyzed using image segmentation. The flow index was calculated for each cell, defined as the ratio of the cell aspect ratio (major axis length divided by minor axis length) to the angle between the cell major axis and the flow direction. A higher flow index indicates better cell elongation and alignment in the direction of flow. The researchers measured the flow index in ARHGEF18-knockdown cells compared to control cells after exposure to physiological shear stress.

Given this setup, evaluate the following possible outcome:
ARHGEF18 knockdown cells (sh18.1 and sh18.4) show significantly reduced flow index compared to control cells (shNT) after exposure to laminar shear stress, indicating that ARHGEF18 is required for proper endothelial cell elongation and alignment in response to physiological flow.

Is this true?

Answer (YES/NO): YES